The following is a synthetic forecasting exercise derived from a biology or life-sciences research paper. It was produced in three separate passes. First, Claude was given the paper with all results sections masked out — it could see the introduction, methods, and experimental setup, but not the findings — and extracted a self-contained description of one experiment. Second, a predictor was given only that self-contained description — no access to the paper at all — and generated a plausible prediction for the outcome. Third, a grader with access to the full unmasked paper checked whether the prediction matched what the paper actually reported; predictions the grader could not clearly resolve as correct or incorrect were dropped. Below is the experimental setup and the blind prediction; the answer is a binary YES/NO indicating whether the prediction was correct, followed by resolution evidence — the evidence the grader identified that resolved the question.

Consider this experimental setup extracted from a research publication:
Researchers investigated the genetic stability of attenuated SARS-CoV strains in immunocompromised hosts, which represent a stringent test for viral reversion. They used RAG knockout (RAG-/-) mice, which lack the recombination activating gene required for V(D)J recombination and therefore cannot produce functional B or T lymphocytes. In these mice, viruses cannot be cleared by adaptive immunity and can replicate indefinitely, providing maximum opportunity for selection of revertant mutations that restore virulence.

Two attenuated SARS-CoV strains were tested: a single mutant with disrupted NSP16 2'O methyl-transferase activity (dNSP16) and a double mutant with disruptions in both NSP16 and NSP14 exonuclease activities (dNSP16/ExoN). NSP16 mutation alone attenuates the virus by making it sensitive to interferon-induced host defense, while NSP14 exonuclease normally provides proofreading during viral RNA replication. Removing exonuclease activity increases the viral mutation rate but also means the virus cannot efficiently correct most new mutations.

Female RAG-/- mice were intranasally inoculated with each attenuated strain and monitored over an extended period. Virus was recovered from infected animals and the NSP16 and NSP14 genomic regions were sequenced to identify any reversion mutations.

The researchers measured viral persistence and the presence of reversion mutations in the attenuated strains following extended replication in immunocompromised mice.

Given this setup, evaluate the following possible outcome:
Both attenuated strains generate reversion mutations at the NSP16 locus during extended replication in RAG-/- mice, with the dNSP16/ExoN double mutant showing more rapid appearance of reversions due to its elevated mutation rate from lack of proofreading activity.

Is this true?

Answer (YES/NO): NO